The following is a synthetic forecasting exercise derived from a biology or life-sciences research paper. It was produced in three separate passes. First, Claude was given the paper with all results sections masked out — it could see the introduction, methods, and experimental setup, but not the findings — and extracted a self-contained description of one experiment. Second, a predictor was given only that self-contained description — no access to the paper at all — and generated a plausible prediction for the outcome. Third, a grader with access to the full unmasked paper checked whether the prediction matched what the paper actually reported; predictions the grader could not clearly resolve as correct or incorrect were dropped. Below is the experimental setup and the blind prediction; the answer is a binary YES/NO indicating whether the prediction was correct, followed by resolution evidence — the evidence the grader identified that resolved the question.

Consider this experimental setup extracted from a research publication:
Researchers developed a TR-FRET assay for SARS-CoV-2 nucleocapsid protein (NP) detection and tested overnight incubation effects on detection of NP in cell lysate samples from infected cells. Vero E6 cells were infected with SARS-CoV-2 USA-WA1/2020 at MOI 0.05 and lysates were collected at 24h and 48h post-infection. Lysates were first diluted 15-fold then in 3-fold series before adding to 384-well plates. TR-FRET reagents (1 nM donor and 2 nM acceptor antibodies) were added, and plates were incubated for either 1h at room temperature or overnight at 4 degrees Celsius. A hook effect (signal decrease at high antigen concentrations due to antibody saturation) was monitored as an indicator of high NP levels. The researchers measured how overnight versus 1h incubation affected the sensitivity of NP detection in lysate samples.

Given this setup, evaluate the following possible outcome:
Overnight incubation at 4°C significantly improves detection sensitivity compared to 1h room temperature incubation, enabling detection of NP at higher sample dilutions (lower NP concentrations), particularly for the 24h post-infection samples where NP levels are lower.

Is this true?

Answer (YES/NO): YES